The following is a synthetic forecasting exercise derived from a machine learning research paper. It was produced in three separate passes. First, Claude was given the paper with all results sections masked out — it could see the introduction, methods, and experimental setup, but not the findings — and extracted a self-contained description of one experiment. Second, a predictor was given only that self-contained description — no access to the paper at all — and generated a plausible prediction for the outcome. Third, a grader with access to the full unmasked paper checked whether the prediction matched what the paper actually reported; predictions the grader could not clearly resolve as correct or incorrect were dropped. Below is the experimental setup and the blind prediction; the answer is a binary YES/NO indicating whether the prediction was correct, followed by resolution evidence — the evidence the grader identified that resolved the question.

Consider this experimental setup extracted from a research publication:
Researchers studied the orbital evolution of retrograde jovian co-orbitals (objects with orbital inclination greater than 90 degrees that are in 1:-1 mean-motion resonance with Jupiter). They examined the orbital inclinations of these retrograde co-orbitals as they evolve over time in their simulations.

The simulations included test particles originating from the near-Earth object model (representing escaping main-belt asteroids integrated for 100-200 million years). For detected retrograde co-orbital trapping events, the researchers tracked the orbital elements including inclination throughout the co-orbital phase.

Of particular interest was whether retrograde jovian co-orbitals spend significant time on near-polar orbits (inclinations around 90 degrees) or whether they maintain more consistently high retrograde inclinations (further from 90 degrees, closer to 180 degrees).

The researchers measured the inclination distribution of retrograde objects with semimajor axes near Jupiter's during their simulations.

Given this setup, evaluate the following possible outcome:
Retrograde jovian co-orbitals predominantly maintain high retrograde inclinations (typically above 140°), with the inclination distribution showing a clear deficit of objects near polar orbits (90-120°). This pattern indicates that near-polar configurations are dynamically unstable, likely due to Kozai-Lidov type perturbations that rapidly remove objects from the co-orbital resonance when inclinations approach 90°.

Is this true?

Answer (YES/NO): NO